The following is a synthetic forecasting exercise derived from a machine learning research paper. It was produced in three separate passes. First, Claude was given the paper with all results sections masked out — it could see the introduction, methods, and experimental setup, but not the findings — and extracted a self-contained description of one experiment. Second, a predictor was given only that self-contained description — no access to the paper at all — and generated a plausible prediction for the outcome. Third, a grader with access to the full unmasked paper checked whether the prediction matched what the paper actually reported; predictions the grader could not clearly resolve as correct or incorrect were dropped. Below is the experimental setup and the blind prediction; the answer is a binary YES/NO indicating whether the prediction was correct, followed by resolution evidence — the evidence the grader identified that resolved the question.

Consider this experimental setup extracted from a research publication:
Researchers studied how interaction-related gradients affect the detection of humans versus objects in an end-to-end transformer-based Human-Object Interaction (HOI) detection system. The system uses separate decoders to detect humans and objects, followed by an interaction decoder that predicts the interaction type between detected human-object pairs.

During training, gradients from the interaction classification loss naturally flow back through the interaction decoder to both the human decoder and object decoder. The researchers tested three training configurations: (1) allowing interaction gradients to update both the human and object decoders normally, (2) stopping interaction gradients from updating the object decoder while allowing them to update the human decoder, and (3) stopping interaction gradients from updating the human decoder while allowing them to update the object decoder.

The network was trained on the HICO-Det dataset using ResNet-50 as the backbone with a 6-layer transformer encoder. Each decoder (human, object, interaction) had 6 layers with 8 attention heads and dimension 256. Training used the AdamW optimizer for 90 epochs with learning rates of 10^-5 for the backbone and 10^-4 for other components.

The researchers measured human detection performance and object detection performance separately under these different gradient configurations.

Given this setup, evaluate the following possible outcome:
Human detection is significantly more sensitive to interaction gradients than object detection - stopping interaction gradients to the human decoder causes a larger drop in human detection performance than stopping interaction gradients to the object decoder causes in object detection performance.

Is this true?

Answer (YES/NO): NO